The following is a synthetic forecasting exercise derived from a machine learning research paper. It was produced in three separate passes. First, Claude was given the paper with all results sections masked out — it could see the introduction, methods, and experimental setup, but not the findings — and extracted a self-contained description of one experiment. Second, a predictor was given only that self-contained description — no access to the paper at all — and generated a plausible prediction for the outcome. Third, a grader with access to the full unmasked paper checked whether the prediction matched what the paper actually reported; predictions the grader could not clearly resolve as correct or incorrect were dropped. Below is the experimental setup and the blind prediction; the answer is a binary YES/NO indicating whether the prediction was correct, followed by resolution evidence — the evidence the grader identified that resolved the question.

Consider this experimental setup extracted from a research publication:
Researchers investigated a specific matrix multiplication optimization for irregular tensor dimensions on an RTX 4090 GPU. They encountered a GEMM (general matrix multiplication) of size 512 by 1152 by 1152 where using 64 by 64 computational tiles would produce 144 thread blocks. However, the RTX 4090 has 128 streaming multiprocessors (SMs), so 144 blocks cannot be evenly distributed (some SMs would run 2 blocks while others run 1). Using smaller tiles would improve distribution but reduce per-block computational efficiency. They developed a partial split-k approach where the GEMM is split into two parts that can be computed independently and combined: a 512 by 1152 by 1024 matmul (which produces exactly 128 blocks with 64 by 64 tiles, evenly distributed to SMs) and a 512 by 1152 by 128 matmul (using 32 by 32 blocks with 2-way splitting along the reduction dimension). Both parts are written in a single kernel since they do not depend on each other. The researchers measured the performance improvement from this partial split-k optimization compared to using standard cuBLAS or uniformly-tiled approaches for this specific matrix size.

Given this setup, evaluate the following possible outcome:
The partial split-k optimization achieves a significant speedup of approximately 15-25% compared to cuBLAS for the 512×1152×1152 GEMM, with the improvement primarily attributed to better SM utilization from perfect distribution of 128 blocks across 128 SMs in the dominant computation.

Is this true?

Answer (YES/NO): NO